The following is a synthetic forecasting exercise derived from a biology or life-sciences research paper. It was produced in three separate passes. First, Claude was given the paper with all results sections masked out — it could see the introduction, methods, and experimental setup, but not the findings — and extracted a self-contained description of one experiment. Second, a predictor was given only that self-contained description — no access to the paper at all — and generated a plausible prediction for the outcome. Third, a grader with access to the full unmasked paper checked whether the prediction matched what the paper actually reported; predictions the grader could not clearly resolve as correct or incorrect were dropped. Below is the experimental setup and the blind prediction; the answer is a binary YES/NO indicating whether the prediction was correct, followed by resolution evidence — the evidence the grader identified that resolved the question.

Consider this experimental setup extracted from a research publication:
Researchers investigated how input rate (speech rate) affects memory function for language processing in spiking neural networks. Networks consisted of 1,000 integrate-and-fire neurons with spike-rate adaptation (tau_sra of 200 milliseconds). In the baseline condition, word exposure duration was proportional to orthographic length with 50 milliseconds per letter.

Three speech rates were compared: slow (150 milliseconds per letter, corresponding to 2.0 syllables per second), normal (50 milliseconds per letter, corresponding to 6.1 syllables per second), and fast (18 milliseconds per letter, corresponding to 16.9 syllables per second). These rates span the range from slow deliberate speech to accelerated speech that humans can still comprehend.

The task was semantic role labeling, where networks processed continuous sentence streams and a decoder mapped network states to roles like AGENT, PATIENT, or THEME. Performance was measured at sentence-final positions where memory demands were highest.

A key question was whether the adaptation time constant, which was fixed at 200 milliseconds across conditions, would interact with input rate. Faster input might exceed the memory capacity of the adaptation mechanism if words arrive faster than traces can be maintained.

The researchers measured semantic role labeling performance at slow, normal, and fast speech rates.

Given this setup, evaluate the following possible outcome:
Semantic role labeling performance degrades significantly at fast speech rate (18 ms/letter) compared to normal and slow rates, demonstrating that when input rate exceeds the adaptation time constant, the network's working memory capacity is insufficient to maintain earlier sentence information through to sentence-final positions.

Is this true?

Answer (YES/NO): NO